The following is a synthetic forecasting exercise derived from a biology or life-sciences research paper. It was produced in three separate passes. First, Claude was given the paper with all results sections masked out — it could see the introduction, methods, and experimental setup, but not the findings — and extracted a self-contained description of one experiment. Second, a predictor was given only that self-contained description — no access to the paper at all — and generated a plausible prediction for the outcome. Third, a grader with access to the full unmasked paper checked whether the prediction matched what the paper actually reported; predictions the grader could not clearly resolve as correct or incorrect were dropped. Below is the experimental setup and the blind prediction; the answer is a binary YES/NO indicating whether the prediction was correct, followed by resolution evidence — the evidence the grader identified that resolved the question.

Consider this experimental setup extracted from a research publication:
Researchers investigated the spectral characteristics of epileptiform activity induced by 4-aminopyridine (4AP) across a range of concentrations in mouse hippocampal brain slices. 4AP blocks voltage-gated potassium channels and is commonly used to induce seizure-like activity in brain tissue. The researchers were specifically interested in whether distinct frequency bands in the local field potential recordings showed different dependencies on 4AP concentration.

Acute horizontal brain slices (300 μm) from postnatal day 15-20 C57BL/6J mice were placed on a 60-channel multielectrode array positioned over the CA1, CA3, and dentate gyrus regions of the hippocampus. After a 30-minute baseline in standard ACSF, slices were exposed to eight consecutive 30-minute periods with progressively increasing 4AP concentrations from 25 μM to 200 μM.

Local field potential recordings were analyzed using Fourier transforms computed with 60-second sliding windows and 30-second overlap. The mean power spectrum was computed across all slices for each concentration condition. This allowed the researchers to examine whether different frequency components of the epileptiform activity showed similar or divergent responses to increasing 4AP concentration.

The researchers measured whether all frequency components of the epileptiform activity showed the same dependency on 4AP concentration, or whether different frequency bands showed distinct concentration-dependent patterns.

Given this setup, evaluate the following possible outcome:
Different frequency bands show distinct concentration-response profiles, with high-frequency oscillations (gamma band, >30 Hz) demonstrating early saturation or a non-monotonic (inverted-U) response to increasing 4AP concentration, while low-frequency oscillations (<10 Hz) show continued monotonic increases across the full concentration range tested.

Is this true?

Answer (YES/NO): NO